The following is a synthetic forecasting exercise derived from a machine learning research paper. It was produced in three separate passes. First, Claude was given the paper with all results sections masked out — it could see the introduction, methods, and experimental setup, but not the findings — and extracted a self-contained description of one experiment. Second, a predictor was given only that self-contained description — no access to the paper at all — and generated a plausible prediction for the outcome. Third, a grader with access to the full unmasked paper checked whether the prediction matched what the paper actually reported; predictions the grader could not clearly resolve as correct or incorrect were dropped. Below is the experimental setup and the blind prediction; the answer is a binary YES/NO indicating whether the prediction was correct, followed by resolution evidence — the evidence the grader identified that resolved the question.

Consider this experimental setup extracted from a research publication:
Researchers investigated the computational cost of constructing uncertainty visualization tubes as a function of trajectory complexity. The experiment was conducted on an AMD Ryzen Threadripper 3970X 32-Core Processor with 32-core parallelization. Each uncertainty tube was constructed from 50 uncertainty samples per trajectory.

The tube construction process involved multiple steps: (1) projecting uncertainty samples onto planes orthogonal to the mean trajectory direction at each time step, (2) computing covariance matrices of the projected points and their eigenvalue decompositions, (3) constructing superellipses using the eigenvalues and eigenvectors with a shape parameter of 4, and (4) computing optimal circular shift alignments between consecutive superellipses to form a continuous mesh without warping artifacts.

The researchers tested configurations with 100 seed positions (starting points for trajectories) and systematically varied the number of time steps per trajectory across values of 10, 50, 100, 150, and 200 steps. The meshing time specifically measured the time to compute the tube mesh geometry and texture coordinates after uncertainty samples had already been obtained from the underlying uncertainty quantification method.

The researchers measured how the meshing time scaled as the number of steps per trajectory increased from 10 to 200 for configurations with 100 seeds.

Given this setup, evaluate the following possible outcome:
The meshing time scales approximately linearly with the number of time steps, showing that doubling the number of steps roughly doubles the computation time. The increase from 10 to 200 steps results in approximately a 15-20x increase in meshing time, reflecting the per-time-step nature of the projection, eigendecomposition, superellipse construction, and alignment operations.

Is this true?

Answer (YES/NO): NO